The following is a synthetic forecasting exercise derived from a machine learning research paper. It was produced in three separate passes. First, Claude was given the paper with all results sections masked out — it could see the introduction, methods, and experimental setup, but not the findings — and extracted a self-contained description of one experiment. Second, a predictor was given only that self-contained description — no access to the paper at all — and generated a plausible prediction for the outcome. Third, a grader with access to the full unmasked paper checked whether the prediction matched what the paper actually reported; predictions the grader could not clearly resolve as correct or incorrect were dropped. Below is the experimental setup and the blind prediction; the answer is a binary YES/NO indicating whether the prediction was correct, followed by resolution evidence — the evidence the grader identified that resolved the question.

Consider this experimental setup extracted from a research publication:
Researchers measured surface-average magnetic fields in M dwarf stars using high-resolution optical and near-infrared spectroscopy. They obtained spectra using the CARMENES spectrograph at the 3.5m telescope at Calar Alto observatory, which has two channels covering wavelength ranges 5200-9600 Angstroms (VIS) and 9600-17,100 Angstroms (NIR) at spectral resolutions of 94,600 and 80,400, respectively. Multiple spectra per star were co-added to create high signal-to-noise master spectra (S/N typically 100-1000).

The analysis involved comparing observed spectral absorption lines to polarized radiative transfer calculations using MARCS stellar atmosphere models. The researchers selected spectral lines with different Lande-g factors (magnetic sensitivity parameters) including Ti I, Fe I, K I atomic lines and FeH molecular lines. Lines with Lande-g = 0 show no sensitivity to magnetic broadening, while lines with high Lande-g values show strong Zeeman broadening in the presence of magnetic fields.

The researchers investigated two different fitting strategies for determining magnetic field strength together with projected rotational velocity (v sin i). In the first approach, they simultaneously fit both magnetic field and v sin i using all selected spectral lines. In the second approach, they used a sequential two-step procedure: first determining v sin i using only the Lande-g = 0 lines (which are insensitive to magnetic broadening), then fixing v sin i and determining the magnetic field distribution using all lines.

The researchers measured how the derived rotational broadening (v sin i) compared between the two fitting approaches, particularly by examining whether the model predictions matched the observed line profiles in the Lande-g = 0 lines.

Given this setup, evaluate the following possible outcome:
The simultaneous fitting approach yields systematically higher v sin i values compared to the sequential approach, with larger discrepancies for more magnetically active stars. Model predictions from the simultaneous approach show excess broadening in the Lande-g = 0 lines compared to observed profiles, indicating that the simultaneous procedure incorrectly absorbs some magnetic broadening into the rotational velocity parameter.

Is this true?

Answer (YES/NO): YES